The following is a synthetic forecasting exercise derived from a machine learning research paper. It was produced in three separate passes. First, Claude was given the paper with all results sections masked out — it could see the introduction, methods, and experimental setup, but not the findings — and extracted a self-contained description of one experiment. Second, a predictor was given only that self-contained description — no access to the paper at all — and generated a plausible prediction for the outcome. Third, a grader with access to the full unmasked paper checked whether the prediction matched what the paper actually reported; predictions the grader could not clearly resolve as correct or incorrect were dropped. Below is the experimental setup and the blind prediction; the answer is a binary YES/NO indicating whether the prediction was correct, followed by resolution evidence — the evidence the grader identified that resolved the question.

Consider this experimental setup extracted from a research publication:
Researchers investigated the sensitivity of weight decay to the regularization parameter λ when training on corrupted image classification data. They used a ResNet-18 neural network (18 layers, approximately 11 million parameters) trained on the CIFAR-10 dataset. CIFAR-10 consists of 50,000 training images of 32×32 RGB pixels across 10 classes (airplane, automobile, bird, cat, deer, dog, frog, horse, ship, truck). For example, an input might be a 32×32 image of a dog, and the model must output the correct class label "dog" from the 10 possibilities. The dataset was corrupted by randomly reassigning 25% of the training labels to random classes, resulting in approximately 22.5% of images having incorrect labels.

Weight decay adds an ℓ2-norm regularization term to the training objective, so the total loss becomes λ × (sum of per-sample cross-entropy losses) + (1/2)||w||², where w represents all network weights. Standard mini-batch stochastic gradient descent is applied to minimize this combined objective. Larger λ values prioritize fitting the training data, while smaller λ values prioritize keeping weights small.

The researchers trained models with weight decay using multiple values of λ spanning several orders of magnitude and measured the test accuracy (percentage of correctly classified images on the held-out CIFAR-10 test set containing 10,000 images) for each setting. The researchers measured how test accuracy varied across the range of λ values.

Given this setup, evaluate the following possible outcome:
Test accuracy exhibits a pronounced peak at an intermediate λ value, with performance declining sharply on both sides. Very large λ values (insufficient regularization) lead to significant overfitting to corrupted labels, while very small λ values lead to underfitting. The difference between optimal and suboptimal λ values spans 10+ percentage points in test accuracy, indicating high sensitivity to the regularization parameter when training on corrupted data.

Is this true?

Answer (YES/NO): NO